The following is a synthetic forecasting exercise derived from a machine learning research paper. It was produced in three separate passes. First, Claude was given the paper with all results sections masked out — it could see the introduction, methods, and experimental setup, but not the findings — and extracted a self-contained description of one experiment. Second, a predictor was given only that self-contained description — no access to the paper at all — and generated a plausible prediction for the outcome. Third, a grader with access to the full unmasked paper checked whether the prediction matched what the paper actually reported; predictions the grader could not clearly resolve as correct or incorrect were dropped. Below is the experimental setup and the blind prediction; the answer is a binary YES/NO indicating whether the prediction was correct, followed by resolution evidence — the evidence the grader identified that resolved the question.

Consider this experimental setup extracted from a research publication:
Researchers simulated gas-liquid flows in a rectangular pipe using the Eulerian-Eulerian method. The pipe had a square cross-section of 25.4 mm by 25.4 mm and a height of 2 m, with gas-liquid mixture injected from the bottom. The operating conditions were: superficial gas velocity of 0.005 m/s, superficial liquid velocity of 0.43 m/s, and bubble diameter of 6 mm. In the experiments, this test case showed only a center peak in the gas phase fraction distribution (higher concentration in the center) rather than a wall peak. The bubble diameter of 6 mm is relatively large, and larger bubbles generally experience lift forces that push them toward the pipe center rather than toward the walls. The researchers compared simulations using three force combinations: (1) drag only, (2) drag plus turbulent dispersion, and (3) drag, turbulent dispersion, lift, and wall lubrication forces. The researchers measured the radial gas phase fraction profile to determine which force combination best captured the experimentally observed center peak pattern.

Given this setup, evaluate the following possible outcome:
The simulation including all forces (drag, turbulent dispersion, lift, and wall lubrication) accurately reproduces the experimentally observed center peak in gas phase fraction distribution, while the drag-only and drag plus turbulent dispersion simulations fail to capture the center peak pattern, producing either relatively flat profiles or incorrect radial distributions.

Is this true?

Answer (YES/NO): YES